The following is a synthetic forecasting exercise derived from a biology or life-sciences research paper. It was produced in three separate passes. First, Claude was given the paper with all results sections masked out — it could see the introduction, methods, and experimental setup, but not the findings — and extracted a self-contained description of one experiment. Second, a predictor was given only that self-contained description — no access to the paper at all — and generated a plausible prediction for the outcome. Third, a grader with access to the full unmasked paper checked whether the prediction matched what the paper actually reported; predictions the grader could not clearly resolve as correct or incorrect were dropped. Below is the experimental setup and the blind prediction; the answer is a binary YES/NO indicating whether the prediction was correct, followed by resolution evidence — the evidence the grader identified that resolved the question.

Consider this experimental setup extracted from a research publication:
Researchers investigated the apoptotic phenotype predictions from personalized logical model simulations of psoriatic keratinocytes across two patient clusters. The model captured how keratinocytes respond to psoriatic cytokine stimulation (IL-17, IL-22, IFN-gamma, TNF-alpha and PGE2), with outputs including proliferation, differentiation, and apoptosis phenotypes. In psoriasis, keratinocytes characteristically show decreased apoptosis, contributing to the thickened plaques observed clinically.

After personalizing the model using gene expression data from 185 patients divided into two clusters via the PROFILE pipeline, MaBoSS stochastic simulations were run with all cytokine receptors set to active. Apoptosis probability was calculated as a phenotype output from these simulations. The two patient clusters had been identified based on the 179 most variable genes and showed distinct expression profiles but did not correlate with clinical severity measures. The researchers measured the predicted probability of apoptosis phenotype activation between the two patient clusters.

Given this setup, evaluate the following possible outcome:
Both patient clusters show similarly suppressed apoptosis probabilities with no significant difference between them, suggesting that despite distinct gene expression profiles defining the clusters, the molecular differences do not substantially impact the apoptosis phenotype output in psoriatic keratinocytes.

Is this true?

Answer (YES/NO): YES